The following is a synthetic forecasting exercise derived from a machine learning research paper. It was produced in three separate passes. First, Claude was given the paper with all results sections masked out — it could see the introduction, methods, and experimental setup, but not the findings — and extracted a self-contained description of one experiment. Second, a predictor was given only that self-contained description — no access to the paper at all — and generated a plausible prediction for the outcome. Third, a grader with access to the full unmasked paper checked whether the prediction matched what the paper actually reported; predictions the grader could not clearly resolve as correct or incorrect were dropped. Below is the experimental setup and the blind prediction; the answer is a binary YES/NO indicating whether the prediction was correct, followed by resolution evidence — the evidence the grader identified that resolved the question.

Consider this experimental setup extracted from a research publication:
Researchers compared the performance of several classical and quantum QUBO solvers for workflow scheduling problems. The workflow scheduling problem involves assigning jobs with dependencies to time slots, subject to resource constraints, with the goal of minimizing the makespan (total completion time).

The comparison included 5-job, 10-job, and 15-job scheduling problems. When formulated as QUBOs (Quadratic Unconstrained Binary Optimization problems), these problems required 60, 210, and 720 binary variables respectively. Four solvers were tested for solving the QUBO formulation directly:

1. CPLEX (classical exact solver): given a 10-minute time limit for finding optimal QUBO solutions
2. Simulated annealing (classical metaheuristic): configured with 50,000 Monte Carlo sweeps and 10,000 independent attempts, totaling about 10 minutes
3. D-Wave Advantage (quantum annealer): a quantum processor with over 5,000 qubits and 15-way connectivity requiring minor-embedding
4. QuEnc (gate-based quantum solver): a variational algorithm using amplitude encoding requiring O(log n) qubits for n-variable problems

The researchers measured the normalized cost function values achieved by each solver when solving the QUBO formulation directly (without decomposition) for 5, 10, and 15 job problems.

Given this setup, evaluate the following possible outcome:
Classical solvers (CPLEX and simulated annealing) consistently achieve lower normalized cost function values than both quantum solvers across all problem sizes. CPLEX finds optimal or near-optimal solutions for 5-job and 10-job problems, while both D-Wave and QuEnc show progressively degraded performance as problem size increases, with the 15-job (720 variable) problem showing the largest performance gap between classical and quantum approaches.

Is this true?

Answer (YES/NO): NO